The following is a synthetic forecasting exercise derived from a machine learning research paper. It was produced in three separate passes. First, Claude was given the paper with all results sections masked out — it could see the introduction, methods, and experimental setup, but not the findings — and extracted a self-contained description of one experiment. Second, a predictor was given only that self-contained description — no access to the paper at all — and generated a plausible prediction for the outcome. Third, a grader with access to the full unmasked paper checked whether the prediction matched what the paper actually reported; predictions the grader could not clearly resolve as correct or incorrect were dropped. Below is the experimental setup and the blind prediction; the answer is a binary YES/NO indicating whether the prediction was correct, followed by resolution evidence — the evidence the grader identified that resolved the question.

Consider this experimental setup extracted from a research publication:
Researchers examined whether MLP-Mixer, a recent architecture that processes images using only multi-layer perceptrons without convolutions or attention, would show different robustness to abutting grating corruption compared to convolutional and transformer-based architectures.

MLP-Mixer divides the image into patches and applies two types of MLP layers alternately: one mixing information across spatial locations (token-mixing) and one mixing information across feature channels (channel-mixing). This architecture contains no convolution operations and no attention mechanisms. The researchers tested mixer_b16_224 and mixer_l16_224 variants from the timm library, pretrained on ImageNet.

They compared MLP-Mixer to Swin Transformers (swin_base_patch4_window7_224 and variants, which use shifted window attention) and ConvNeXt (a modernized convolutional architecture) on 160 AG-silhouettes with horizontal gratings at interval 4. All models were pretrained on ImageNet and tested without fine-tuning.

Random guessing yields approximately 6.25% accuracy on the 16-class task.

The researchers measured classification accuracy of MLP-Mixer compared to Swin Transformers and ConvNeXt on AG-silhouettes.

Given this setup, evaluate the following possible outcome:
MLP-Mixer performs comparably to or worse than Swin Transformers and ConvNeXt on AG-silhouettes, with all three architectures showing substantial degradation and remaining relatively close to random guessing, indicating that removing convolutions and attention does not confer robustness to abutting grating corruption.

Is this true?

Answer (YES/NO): NO